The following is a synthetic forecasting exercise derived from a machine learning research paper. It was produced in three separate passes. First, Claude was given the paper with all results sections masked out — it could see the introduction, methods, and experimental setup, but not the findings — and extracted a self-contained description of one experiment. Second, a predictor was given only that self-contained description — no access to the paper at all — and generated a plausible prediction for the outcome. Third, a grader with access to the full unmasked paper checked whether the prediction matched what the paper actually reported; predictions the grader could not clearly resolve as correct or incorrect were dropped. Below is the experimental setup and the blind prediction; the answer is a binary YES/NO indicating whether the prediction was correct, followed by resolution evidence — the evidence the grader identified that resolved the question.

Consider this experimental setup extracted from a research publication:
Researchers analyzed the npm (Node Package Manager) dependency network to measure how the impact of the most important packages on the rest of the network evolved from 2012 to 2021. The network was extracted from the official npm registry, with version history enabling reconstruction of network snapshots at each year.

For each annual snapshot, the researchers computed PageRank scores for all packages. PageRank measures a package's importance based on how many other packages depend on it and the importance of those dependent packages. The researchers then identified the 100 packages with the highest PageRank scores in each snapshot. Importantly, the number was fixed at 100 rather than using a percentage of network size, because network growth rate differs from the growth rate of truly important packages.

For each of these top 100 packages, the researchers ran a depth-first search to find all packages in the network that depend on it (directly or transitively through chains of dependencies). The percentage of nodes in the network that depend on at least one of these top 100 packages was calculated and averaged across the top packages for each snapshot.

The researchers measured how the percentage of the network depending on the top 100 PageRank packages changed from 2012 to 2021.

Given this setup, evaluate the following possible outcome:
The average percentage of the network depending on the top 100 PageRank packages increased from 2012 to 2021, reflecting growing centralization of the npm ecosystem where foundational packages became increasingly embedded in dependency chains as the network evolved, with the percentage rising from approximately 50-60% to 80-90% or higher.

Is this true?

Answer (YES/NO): NO